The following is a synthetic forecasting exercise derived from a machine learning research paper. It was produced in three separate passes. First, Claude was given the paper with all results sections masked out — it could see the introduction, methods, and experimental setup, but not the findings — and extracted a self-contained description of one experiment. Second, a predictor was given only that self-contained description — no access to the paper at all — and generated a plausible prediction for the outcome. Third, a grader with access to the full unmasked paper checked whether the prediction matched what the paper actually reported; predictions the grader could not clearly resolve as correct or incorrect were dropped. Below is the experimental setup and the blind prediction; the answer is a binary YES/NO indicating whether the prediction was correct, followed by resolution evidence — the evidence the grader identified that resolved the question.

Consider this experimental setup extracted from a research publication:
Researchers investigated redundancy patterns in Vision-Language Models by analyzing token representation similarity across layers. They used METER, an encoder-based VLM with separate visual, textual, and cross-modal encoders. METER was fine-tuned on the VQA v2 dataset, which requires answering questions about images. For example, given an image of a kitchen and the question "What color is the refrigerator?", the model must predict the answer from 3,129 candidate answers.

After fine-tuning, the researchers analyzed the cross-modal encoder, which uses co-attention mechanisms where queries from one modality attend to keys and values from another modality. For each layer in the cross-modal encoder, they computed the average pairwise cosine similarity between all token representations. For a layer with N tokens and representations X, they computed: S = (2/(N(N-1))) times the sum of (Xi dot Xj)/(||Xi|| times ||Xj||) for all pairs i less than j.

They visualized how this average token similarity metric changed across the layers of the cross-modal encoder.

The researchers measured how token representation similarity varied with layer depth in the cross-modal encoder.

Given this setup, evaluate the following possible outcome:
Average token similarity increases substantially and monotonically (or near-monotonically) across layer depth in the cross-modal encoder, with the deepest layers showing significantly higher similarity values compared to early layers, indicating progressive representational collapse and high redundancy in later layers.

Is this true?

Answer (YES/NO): YES